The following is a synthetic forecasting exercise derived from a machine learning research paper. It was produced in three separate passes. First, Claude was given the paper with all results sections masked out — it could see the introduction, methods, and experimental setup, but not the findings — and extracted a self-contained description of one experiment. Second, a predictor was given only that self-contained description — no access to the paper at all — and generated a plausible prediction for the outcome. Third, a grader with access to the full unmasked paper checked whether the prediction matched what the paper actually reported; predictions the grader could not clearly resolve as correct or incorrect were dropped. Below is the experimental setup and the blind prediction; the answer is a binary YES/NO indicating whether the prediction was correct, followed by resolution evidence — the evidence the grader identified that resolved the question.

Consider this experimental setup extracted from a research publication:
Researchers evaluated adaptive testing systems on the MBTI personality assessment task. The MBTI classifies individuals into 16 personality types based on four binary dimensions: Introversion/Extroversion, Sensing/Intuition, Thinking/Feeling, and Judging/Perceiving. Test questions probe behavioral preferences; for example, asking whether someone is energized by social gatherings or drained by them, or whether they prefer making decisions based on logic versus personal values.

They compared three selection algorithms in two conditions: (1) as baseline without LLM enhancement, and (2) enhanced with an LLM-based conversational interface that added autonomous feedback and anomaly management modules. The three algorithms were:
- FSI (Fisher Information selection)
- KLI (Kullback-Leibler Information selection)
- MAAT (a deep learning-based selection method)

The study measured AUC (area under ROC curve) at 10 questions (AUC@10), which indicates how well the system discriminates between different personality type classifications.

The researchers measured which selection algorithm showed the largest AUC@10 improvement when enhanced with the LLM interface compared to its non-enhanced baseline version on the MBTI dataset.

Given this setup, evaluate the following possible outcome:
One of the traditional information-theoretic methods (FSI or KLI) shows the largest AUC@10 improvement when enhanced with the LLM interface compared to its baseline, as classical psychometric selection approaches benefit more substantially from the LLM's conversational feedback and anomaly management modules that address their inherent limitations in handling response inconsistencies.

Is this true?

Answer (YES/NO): YES